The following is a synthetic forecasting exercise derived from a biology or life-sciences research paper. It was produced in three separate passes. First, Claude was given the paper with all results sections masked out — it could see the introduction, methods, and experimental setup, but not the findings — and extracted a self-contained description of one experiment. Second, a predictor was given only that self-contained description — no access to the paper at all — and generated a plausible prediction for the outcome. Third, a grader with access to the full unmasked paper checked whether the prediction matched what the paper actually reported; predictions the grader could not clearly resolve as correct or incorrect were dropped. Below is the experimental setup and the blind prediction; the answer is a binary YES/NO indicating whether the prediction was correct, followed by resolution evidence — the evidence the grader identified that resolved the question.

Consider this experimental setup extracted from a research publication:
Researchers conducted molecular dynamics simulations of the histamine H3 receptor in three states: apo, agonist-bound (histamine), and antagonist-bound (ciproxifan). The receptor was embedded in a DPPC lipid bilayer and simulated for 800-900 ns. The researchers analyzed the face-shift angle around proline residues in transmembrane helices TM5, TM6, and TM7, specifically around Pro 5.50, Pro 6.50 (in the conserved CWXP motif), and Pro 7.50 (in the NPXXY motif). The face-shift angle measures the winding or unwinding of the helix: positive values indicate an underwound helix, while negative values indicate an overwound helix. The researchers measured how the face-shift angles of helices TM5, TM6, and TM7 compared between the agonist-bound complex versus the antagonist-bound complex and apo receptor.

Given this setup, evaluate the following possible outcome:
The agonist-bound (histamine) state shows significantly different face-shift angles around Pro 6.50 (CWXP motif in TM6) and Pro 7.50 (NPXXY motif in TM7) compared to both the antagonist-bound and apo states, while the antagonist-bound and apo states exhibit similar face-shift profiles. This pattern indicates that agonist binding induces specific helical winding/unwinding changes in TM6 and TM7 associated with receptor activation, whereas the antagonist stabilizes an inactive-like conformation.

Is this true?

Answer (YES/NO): YES